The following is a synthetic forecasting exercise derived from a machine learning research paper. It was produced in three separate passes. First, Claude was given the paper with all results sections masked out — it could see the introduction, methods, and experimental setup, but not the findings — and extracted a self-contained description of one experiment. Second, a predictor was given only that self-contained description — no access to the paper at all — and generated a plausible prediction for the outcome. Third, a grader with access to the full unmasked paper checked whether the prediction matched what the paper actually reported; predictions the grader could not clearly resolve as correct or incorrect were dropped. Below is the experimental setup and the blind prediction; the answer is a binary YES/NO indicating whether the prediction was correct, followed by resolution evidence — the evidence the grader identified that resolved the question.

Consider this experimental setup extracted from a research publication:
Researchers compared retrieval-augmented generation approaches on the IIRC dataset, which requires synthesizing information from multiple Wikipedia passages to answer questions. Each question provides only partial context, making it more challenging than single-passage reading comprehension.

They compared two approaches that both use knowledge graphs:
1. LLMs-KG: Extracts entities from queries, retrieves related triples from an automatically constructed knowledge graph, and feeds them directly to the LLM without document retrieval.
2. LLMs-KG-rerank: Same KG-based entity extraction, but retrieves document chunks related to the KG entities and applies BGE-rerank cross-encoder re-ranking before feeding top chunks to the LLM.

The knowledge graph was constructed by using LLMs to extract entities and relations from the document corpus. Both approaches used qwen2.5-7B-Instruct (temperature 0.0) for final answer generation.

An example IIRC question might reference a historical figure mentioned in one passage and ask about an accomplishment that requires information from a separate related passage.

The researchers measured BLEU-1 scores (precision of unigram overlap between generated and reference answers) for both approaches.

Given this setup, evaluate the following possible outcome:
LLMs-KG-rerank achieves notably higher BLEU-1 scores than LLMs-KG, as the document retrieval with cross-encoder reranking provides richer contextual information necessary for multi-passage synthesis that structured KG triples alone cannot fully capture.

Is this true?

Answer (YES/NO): YES